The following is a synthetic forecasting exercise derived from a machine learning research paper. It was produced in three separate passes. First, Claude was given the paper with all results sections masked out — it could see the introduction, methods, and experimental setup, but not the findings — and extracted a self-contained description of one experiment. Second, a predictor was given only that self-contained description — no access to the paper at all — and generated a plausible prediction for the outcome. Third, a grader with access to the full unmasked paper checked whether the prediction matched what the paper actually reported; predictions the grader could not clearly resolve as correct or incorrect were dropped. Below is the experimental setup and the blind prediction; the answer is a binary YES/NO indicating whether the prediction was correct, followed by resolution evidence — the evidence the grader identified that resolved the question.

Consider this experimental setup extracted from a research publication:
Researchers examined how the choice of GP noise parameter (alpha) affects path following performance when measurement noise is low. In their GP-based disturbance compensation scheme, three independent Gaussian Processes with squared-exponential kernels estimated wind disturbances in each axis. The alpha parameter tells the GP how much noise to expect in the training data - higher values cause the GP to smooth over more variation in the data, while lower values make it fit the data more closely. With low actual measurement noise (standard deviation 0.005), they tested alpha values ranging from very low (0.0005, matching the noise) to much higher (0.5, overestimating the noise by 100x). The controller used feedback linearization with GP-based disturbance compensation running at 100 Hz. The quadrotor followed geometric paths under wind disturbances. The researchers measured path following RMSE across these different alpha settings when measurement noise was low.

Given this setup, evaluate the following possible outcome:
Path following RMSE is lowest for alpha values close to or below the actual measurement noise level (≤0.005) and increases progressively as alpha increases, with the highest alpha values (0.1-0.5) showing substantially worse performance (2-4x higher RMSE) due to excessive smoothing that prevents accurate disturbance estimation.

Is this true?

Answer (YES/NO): NO